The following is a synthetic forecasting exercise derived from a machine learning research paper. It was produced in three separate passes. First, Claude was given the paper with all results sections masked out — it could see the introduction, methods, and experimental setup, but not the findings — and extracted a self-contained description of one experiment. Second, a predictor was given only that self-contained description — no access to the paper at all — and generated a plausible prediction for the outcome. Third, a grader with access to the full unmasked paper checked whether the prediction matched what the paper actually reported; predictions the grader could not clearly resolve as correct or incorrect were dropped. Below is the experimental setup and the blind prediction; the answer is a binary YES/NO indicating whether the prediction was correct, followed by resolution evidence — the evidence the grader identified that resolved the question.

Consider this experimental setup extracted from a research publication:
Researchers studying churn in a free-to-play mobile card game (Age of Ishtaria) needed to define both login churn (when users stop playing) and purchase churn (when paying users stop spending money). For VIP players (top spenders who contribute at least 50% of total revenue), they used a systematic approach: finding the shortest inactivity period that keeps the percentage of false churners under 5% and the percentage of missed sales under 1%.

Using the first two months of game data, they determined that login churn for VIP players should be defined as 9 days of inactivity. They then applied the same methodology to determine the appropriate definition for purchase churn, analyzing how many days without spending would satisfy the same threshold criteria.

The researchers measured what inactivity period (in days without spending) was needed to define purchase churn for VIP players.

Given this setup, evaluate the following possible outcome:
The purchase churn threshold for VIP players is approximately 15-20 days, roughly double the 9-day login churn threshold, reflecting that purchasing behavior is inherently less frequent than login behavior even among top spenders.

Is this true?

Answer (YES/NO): NO